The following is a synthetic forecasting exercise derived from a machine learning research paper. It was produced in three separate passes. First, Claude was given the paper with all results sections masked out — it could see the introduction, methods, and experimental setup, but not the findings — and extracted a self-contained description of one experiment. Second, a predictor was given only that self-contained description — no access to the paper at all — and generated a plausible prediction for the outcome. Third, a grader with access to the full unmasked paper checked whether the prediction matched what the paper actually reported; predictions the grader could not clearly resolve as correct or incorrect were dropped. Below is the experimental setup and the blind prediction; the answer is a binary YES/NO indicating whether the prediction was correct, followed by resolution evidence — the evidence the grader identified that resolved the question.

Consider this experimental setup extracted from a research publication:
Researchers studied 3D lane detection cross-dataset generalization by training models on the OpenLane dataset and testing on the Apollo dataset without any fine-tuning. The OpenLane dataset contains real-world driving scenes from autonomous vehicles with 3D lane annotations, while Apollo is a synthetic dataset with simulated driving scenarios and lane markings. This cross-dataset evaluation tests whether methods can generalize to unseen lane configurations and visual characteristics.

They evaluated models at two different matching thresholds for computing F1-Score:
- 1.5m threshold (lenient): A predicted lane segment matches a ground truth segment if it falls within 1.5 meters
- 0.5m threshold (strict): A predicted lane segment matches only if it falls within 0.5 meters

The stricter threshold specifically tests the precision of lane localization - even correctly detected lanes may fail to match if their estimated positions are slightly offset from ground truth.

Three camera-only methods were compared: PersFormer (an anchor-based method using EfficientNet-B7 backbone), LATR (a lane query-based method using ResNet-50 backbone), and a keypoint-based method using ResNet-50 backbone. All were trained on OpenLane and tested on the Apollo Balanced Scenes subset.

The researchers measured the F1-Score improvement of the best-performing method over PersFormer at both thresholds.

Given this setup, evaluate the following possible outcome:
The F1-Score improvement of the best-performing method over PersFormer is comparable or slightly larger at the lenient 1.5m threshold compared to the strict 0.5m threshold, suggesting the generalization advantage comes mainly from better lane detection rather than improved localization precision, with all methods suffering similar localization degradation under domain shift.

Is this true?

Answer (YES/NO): NO